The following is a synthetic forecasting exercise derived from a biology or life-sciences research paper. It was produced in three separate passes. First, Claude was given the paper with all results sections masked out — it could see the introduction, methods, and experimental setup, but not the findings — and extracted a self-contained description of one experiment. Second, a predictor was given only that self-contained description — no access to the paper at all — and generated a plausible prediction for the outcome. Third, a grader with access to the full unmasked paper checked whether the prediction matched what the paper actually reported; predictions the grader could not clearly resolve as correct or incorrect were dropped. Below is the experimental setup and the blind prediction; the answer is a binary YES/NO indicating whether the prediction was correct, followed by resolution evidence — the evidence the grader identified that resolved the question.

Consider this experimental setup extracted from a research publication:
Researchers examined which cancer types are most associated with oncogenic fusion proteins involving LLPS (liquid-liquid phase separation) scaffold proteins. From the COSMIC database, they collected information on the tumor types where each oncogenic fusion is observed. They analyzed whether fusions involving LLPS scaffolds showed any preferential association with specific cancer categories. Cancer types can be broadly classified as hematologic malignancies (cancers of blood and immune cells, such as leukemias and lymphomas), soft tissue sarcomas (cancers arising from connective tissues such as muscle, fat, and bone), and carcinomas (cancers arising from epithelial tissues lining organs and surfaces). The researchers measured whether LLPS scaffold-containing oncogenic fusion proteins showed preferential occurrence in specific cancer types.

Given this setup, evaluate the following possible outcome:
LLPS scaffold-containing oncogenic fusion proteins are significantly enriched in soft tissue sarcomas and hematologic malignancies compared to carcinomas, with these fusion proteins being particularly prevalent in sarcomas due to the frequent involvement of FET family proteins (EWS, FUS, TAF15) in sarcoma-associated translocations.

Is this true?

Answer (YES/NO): YES